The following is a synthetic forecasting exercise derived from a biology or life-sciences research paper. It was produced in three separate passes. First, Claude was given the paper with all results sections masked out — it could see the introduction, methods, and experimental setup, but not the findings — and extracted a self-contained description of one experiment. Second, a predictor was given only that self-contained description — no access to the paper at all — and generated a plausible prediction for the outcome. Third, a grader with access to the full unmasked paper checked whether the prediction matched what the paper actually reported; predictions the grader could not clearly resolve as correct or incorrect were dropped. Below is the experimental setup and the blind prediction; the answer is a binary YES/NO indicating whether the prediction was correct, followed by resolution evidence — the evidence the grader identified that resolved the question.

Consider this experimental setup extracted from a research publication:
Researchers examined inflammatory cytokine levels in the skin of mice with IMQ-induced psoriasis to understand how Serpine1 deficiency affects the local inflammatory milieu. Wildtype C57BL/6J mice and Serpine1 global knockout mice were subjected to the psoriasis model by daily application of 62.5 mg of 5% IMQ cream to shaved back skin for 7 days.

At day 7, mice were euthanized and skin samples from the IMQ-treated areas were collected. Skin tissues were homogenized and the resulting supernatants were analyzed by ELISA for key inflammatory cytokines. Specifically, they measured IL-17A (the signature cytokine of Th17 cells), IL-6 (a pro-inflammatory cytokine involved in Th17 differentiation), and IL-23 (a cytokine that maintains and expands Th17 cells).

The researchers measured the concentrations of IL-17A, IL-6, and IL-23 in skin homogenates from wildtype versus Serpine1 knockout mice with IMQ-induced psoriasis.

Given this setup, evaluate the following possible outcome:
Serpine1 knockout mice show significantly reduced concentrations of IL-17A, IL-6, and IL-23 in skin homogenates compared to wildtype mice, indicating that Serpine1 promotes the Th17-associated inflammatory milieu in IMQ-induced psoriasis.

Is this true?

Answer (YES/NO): YES